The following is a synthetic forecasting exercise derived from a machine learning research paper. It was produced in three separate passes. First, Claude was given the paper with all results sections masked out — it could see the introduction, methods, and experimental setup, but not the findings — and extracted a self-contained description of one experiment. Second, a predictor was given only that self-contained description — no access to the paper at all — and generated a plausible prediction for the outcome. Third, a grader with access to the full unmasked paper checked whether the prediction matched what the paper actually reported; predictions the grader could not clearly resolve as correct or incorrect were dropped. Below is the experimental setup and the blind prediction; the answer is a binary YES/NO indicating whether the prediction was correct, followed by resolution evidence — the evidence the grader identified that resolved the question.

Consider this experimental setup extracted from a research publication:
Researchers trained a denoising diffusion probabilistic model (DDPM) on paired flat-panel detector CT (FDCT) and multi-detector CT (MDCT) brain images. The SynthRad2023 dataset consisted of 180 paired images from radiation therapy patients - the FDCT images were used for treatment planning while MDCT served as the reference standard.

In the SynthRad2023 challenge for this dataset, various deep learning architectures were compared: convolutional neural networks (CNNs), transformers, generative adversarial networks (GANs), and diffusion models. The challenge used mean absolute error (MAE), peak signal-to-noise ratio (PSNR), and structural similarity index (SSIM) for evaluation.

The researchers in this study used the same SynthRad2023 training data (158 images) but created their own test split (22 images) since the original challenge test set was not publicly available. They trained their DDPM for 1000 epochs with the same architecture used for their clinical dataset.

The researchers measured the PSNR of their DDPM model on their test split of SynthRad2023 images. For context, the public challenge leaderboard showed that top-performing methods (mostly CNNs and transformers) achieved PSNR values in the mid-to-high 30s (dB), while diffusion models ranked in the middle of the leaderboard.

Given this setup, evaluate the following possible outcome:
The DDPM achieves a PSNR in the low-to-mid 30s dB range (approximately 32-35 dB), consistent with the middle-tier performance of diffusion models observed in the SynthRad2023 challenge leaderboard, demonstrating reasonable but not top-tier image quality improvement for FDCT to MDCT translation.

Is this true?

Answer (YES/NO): NO